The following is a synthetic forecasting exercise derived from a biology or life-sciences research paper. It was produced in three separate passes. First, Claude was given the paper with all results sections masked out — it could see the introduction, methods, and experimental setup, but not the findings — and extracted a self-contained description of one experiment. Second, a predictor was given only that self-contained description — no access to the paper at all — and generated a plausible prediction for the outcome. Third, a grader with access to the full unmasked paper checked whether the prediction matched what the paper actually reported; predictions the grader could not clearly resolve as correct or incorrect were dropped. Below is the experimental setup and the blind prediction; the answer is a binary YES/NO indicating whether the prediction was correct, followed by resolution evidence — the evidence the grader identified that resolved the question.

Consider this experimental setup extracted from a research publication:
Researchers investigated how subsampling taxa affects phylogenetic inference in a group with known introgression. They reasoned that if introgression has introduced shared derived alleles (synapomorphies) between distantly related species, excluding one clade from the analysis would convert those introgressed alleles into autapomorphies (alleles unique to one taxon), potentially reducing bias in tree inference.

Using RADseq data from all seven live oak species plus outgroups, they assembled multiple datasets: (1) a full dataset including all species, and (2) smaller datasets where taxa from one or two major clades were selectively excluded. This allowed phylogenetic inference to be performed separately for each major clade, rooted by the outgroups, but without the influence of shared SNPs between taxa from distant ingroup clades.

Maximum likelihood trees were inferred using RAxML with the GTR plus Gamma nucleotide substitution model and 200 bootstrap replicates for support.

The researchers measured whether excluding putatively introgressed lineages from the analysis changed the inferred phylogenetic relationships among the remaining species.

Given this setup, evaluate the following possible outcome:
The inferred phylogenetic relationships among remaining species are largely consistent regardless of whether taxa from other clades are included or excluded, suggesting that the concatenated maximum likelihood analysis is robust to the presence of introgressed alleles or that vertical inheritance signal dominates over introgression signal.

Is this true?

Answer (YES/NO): NO